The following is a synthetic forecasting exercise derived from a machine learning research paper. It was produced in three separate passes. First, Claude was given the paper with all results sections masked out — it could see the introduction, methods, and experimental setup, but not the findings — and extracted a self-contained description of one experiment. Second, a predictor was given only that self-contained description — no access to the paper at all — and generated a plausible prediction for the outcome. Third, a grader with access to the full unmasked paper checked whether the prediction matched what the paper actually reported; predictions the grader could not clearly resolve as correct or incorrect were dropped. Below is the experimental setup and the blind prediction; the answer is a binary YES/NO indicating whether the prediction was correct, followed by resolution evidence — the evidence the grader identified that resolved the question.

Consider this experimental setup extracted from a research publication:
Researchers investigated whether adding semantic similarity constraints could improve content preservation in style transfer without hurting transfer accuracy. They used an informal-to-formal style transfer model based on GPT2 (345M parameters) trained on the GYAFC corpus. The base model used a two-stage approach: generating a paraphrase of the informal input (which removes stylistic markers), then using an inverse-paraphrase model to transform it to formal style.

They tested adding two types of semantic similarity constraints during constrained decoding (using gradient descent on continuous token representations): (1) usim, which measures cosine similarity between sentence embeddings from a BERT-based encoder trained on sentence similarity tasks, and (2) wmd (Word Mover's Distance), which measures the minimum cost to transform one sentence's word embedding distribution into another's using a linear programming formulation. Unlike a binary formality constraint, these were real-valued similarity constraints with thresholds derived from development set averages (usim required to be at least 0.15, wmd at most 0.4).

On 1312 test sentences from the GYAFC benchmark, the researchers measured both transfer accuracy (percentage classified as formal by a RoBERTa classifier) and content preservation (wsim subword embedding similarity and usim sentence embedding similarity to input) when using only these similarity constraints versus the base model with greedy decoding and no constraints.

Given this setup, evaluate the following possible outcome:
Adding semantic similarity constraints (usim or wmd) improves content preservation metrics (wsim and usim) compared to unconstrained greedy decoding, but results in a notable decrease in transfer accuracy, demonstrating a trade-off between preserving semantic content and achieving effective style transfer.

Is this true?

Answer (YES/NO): NO